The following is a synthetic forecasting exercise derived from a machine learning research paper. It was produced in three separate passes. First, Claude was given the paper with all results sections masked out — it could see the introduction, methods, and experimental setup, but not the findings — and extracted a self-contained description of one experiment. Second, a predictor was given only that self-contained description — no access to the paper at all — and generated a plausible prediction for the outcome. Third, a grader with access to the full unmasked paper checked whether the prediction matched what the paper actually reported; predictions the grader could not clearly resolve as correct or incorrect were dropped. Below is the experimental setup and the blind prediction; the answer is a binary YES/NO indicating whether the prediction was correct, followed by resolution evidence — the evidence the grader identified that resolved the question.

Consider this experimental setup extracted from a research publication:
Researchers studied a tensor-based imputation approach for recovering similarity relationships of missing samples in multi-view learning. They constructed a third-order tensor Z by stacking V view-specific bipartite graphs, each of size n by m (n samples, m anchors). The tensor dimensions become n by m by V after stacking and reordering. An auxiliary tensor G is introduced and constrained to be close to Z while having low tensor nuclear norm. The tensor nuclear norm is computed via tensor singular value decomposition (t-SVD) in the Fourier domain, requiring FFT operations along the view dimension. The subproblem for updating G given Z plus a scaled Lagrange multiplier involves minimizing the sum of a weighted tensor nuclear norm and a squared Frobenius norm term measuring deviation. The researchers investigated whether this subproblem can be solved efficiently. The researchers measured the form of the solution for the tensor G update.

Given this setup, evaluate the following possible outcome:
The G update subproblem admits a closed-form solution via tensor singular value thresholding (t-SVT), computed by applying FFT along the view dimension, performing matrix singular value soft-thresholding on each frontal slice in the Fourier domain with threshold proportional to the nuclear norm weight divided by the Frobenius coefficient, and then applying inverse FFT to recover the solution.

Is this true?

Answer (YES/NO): NO